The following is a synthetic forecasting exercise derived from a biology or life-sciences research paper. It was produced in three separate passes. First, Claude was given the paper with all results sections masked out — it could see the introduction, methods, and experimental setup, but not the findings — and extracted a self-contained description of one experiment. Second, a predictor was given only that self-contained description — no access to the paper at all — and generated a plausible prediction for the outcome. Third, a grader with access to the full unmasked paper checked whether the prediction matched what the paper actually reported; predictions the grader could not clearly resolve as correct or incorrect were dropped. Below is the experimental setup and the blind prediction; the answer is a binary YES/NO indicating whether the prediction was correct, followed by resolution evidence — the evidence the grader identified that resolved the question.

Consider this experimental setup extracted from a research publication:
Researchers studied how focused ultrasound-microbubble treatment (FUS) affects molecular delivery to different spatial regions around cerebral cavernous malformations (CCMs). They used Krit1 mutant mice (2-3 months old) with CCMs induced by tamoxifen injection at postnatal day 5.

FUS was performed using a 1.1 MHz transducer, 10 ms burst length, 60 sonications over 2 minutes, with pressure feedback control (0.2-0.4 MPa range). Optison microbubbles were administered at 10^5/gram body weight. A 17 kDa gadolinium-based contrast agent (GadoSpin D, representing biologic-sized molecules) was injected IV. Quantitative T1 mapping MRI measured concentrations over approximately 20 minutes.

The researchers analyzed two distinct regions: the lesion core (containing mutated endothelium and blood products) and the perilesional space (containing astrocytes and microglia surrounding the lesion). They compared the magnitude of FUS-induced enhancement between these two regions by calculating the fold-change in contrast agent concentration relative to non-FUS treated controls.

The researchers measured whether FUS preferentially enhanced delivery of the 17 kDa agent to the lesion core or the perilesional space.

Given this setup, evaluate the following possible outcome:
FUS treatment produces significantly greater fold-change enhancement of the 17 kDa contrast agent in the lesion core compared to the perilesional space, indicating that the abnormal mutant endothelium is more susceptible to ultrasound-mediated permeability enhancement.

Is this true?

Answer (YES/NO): YES